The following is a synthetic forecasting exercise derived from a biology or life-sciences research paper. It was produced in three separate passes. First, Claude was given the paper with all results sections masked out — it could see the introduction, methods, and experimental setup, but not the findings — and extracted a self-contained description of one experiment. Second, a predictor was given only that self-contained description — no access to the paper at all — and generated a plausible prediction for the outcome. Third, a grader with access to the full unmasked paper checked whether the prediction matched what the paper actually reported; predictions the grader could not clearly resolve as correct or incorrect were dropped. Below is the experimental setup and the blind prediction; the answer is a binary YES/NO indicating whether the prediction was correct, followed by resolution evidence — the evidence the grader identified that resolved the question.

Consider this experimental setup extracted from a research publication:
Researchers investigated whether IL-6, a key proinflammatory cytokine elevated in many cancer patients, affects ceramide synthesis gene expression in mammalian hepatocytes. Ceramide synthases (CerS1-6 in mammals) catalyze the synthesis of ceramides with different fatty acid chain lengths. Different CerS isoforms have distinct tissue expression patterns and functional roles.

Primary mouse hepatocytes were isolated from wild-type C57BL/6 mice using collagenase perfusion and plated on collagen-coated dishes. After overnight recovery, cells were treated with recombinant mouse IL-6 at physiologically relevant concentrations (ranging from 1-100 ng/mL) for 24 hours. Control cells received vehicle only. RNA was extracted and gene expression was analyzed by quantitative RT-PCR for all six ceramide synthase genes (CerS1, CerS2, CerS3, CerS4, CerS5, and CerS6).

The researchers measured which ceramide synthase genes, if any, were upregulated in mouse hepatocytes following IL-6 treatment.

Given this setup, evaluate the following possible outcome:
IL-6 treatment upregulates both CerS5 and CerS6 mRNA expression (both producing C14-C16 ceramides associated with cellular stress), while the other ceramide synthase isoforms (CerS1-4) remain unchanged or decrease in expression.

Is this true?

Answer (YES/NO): NO